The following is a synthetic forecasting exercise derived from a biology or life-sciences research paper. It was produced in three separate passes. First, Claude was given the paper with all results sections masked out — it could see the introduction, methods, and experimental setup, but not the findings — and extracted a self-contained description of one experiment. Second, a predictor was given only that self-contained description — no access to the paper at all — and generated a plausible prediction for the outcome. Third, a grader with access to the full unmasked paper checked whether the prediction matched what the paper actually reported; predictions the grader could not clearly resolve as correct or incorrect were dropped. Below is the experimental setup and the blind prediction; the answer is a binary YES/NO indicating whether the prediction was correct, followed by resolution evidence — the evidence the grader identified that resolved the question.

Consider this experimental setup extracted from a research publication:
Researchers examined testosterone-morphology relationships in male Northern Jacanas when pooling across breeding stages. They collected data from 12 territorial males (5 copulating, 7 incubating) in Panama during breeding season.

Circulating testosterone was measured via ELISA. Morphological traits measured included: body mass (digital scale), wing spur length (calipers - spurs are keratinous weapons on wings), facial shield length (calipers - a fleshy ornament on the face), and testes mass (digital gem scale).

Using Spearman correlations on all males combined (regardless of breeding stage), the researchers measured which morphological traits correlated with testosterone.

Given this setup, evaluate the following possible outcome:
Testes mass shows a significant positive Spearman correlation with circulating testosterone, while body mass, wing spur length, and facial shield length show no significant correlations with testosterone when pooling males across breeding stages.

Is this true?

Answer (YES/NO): NO